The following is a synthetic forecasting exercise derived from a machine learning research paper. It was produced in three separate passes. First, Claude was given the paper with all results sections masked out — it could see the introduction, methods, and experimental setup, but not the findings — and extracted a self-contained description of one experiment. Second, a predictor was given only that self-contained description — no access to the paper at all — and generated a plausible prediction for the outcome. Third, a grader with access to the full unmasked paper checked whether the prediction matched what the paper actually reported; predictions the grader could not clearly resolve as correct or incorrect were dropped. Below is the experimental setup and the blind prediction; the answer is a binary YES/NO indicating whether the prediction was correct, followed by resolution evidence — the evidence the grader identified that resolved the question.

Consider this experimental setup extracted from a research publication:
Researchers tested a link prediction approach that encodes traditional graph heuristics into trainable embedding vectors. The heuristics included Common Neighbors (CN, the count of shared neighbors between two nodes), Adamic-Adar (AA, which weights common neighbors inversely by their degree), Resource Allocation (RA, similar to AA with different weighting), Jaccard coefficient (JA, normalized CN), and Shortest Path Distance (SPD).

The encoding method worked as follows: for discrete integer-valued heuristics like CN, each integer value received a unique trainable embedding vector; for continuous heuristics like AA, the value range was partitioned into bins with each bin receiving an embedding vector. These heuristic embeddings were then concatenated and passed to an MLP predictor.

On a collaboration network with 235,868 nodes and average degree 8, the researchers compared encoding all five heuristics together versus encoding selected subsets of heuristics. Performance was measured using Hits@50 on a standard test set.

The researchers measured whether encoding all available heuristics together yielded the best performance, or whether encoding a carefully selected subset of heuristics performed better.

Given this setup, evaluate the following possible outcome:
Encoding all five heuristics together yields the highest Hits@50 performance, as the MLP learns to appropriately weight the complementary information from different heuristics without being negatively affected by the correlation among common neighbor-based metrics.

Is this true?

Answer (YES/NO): NO